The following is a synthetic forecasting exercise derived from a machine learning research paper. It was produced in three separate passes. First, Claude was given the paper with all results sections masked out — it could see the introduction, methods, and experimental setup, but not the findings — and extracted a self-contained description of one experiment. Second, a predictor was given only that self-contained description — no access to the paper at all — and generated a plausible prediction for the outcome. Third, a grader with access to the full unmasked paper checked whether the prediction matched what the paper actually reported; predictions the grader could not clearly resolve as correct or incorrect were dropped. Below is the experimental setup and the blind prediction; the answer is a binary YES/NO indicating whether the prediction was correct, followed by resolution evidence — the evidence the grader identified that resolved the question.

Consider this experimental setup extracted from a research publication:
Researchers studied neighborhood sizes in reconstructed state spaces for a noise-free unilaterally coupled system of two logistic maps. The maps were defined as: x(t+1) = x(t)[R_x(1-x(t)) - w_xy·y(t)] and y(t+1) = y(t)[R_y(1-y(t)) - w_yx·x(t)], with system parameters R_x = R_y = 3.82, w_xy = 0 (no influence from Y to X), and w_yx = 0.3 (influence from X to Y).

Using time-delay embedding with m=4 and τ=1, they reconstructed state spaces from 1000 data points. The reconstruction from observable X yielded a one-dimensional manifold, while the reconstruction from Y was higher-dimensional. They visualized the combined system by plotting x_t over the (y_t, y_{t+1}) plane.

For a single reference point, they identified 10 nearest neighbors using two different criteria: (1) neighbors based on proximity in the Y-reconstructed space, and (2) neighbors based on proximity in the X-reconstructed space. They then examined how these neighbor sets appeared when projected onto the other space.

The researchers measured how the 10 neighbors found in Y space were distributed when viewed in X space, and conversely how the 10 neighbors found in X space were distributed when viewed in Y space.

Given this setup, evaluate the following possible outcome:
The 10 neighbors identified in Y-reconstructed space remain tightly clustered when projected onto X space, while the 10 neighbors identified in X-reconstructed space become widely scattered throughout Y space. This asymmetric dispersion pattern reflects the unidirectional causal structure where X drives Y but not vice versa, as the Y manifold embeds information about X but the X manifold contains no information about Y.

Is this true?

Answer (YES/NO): YES